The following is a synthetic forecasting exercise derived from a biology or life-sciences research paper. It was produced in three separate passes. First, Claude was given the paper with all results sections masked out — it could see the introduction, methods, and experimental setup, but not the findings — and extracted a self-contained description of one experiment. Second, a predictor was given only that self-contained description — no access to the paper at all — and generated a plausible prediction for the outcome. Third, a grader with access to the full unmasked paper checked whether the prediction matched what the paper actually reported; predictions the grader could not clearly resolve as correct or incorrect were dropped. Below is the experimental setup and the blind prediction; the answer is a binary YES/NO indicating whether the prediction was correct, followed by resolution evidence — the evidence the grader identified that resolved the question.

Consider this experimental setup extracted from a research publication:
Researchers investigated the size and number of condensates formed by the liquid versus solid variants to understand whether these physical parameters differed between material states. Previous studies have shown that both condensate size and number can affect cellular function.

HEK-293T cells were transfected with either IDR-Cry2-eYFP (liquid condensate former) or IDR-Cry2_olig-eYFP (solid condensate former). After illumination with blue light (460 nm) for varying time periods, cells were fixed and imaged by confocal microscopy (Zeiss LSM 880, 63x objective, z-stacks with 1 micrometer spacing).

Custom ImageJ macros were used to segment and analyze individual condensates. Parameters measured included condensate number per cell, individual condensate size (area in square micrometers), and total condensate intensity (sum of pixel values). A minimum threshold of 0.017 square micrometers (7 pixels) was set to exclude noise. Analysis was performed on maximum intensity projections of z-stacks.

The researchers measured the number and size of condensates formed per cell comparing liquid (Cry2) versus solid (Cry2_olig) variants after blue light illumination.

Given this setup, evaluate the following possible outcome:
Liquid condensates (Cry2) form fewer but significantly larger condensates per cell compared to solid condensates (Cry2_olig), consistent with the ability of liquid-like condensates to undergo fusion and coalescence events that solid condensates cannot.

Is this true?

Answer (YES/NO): NO